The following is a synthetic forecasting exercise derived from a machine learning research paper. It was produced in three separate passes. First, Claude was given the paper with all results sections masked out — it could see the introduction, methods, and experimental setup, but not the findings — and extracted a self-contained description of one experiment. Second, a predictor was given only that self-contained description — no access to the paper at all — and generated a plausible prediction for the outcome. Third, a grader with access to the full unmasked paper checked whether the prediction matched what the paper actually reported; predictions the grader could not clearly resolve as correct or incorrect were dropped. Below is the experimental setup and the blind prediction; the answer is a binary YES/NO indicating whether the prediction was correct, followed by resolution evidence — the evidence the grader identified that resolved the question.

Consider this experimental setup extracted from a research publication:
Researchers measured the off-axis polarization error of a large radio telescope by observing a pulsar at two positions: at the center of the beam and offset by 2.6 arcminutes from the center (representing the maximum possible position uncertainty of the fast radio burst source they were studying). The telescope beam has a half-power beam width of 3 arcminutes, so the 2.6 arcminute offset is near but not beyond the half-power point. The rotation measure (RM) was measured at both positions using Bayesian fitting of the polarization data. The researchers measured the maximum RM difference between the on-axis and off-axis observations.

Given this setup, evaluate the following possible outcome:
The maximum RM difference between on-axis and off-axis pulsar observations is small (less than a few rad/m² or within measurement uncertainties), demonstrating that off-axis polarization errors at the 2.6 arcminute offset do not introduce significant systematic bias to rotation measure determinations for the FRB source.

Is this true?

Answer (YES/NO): YES